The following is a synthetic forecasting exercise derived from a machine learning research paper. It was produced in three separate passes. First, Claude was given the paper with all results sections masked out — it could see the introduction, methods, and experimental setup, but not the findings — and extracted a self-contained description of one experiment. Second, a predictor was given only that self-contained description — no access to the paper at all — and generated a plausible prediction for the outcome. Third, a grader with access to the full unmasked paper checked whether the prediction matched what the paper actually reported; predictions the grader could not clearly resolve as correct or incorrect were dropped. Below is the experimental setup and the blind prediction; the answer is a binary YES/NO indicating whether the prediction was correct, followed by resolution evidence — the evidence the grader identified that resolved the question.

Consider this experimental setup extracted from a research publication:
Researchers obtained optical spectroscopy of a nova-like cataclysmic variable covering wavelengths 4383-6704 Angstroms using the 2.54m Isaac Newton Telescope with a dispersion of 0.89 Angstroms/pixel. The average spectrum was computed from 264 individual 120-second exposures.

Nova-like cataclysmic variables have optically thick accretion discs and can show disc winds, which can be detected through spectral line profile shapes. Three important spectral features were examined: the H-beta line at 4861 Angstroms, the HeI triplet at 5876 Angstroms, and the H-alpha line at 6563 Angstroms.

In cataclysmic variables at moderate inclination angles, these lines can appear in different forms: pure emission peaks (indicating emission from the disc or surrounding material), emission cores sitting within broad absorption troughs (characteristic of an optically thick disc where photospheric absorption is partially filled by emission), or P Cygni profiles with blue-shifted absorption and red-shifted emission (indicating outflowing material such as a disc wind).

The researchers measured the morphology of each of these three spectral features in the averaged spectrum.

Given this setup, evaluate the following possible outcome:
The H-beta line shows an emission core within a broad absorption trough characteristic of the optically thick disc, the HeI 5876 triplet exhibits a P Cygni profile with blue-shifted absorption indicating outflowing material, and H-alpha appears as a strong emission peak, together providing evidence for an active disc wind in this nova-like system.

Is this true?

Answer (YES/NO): YES